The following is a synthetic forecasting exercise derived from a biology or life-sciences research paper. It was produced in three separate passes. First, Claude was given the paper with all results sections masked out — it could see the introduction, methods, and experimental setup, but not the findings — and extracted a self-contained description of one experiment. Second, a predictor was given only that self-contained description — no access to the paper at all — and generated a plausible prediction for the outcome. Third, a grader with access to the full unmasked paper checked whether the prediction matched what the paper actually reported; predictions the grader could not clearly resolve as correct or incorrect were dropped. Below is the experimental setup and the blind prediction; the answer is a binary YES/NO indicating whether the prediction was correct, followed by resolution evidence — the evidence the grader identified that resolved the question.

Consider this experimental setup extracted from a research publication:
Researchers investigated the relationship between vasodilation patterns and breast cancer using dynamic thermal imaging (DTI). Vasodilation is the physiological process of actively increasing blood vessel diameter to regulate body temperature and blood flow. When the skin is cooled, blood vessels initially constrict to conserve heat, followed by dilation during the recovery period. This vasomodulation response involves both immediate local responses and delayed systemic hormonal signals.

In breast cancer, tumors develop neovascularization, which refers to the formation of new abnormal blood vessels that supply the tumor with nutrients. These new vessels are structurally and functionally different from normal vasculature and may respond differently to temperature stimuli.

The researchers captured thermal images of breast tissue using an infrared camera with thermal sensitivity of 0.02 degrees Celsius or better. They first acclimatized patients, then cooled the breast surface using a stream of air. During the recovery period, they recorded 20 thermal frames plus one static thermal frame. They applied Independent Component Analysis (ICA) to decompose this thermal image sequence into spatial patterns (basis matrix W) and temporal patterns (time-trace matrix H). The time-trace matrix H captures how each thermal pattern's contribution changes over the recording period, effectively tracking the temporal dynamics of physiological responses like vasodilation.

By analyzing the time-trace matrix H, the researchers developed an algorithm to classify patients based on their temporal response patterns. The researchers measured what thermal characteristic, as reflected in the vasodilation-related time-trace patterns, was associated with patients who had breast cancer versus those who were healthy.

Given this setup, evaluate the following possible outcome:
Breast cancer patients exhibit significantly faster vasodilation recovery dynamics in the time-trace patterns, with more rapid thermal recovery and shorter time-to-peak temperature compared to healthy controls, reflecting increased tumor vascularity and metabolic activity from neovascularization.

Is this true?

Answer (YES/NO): NO